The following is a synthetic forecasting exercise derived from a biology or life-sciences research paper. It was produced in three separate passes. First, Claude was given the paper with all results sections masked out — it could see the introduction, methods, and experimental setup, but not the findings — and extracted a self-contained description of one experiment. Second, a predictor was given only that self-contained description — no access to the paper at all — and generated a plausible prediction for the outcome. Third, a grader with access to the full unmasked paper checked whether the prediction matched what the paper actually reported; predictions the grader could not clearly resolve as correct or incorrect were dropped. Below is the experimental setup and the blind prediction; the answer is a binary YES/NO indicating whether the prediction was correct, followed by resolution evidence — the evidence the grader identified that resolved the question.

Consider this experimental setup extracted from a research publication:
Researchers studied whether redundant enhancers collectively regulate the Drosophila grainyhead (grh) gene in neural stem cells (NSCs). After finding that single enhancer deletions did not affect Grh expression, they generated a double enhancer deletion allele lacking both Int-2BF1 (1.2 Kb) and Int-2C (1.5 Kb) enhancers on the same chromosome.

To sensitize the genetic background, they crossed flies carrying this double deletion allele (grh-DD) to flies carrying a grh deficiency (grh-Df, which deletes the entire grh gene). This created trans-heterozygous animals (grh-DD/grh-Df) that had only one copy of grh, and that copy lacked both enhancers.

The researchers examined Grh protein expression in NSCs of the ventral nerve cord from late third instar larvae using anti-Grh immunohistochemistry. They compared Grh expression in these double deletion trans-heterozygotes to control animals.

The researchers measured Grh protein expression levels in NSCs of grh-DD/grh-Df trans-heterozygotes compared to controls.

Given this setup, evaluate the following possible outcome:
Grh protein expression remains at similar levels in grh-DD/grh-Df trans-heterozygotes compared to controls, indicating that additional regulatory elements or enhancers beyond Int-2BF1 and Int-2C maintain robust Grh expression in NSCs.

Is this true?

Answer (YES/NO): NO